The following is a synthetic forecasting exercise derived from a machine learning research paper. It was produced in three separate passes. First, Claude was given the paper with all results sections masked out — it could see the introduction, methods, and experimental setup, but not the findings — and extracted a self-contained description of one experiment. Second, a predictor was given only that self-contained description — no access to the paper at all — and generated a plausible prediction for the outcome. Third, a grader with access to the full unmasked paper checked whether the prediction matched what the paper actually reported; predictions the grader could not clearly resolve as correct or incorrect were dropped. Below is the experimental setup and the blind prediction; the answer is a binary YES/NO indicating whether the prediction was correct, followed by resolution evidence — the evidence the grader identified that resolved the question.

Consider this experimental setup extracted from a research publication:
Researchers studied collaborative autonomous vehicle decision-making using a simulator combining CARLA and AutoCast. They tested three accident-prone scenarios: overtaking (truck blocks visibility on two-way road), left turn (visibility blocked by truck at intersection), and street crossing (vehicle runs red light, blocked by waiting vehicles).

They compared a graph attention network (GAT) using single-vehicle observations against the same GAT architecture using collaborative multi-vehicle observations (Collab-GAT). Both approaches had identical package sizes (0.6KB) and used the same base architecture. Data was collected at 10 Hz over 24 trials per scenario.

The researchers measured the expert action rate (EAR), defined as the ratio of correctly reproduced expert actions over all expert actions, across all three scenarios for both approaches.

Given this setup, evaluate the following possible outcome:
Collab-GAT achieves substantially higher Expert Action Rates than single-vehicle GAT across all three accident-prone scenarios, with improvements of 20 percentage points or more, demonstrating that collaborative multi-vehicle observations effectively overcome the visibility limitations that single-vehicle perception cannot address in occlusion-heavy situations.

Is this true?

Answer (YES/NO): NO